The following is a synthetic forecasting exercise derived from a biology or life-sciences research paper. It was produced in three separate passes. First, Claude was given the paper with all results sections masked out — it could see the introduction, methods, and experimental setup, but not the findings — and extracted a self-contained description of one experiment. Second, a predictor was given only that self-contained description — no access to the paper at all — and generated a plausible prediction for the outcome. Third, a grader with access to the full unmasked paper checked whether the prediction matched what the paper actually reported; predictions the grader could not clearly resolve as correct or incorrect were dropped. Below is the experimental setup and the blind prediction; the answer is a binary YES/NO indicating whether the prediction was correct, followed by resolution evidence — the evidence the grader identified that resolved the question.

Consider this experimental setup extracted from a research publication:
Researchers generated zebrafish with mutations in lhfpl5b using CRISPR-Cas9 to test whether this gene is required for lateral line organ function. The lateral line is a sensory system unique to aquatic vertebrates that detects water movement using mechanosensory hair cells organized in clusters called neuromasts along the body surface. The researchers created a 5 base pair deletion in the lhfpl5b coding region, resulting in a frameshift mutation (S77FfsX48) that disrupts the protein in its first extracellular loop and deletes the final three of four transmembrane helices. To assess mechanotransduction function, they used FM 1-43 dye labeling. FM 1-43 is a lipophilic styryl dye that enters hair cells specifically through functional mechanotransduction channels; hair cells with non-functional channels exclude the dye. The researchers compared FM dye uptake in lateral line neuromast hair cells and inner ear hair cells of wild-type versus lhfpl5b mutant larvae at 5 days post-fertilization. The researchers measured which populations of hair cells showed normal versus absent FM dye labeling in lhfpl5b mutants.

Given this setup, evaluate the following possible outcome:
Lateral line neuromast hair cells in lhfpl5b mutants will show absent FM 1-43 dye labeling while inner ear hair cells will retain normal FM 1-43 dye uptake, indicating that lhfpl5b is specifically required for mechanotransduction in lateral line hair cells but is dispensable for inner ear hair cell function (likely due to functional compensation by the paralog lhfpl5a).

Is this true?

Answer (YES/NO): YES